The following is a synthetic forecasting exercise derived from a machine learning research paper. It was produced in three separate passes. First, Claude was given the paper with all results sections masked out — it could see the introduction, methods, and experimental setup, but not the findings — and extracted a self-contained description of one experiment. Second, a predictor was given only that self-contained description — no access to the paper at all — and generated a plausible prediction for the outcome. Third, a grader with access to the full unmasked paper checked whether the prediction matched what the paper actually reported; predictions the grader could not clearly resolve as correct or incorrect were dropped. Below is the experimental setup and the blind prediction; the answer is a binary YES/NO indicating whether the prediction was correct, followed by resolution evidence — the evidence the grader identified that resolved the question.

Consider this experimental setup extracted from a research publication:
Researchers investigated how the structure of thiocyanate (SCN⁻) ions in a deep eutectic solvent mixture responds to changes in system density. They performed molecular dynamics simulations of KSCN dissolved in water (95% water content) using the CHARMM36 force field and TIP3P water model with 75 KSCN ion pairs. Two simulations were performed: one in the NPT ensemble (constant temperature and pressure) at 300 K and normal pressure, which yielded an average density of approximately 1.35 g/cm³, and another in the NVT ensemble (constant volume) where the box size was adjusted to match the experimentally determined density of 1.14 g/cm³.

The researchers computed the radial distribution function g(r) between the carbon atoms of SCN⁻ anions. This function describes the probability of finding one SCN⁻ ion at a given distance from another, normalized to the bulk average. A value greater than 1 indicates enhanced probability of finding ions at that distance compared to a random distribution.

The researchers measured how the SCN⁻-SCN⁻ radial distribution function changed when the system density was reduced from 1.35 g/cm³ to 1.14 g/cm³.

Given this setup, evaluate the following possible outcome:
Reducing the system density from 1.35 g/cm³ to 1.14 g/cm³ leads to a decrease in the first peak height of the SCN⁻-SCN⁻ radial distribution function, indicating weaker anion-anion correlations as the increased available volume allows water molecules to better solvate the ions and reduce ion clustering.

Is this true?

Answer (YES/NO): NO